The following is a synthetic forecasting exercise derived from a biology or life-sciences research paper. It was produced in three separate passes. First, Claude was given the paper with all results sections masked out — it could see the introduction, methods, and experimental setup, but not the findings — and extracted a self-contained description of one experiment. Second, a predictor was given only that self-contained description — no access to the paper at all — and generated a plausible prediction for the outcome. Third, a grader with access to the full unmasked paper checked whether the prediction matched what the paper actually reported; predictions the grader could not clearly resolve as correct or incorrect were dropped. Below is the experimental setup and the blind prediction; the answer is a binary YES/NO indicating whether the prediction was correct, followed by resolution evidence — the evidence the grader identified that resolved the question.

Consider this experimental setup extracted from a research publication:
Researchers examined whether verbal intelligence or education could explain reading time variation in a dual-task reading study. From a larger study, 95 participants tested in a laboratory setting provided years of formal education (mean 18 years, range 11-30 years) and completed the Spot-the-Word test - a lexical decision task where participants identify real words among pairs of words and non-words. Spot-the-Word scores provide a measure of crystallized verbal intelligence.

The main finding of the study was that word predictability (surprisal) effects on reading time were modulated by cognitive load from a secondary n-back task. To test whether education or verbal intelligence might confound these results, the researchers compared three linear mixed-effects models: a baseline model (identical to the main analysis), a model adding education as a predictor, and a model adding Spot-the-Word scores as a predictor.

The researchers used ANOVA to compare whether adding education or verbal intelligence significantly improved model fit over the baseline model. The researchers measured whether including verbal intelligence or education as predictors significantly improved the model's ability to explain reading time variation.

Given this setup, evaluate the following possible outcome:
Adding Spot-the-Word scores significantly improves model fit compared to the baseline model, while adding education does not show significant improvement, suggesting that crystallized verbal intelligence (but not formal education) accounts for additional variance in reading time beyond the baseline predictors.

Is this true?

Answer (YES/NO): NO